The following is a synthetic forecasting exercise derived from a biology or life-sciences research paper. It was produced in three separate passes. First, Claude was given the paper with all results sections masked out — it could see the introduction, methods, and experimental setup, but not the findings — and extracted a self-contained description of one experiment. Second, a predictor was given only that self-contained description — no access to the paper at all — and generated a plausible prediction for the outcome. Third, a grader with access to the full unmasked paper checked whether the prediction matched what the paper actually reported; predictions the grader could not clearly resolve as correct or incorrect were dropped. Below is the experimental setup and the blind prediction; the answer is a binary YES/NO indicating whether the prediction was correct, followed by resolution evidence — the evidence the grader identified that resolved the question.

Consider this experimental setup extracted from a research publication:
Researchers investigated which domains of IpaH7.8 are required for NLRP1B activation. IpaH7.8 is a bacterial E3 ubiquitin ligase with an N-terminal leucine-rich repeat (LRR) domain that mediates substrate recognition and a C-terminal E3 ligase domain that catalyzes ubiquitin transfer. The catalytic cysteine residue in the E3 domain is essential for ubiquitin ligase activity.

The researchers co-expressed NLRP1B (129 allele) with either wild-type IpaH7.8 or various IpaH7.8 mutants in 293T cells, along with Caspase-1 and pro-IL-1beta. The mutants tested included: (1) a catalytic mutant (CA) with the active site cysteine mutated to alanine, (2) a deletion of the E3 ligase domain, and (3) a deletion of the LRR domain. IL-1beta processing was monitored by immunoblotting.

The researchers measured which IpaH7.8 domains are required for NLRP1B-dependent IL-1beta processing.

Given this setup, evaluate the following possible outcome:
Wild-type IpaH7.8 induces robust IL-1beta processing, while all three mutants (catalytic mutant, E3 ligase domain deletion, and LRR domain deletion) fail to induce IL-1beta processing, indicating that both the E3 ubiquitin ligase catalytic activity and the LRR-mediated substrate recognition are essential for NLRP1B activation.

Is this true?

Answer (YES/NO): YES